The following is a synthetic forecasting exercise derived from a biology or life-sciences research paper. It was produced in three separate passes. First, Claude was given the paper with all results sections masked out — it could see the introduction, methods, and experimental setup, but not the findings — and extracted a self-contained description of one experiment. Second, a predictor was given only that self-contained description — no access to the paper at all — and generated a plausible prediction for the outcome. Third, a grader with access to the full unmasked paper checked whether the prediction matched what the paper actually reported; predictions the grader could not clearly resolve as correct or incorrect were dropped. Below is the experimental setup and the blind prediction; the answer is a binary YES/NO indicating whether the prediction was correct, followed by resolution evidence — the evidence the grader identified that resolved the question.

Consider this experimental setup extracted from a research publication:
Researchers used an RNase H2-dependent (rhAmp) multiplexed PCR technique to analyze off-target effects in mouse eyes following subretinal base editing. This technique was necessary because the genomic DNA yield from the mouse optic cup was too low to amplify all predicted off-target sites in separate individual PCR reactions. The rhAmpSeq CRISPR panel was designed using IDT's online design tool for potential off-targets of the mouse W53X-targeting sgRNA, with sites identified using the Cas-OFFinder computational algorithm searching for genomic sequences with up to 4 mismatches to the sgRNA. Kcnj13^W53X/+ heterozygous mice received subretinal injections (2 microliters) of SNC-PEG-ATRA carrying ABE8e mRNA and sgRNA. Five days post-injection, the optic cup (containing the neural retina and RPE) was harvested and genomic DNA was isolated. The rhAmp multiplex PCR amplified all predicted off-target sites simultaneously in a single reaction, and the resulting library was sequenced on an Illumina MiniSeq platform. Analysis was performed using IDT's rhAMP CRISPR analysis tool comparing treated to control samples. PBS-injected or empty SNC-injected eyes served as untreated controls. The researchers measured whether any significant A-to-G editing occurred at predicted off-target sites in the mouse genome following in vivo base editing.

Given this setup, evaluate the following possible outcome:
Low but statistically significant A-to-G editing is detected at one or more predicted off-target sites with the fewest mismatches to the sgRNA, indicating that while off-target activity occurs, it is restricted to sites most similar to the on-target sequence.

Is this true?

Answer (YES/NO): NO